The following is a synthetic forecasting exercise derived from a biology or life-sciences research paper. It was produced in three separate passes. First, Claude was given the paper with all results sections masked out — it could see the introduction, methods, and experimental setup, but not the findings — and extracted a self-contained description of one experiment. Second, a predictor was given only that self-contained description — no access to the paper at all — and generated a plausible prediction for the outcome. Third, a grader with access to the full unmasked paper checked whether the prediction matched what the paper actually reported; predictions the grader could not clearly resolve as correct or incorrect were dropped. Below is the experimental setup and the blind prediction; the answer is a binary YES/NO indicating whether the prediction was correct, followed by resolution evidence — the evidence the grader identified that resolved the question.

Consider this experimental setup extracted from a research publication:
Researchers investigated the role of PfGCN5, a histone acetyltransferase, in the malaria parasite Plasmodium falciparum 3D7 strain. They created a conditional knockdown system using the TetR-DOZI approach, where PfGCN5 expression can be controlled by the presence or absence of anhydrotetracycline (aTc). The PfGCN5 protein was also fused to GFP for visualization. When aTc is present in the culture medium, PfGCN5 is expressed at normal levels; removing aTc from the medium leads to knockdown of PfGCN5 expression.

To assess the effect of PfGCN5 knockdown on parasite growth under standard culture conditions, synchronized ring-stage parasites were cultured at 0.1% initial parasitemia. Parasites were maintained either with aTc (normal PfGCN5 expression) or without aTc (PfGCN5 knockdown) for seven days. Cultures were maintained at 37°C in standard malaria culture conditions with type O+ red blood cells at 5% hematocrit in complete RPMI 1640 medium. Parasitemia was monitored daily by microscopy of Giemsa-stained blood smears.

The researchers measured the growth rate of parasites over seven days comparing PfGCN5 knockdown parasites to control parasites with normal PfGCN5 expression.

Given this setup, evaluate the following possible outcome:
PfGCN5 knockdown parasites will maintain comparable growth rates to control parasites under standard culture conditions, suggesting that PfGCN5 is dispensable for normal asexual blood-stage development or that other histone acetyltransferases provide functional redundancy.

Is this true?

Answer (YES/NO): NO